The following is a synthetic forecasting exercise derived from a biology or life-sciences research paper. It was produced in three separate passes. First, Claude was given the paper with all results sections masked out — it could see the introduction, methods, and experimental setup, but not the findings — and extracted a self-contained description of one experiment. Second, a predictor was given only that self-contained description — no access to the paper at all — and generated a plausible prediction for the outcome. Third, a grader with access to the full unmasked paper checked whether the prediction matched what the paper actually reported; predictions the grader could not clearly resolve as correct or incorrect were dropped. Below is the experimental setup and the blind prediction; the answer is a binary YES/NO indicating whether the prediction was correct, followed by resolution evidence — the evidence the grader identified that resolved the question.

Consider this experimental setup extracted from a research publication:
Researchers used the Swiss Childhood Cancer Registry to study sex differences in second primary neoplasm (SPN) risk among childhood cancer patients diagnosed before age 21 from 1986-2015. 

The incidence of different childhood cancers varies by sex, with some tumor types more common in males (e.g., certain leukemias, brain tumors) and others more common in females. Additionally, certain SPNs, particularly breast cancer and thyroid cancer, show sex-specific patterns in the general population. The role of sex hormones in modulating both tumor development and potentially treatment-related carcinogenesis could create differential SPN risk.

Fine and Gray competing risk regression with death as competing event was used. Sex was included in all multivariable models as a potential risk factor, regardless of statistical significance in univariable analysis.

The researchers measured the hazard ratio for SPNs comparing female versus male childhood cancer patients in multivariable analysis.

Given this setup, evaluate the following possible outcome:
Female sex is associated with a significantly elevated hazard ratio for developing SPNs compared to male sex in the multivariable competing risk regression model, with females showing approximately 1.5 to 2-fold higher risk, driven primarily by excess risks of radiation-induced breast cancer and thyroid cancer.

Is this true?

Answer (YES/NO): NO